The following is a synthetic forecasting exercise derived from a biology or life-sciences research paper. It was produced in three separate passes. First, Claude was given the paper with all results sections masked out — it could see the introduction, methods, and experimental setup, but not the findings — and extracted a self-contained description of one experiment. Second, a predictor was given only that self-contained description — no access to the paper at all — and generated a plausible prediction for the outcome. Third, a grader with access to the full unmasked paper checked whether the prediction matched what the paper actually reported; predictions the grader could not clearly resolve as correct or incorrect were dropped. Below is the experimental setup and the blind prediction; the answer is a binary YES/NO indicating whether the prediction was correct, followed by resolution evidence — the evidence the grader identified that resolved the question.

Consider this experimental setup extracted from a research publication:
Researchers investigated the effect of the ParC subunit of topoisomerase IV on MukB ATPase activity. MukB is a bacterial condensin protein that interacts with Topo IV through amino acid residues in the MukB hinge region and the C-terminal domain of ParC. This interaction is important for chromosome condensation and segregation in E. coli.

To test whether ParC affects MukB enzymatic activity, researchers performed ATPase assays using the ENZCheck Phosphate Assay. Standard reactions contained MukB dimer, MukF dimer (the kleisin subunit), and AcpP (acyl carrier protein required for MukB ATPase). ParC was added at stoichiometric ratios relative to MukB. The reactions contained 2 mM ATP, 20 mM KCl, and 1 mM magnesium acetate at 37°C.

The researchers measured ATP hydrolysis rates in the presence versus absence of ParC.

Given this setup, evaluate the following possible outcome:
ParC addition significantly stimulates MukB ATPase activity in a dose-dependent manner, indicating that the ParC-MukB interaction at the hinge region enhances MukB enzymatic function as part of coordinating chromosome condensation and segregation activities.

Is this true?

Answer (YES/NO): NO